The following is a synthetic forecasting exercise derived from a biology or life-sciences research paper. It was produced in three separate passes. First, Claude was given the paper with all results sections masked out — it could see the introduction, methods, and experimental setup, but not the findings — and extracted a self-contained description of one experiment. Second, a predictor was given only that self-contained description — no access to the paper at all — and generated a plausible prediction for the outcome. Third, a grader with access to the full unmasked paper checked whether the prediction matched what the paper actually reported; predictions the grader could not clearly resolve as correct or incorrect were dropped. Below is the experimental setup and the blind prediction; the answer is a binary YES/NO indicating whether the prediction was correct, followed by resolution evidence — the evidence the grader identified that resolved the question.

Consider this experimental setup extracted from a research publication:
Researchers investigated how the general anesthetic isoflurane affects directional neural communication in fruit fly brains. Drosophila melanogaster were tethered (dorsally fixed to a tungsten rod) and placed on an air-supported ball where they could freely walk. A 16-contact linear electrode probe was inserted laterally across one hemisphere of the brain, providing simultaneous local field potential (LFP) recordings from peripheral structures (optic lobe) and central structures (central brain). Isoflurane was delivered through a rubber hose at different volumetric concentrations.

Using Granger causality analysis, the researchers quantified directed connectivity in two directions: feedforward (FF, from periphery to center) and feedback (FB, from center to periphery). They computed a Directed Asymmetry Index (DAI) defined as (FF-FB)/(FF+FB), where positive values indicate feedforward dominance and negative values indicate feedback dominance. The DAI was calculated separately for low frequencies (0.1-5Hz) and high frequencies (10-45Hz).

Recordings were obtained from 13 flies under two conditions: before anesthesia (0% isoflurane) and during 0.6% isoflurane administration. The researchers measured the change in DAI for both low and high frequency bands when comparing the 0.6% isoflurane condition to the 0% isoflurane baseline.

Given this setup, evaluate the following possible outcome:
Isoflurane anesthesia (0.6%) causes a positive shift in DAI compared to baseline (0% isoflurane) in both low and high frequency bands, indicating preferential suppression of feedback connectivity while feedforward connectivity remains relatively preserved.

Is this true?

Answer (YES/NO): NO